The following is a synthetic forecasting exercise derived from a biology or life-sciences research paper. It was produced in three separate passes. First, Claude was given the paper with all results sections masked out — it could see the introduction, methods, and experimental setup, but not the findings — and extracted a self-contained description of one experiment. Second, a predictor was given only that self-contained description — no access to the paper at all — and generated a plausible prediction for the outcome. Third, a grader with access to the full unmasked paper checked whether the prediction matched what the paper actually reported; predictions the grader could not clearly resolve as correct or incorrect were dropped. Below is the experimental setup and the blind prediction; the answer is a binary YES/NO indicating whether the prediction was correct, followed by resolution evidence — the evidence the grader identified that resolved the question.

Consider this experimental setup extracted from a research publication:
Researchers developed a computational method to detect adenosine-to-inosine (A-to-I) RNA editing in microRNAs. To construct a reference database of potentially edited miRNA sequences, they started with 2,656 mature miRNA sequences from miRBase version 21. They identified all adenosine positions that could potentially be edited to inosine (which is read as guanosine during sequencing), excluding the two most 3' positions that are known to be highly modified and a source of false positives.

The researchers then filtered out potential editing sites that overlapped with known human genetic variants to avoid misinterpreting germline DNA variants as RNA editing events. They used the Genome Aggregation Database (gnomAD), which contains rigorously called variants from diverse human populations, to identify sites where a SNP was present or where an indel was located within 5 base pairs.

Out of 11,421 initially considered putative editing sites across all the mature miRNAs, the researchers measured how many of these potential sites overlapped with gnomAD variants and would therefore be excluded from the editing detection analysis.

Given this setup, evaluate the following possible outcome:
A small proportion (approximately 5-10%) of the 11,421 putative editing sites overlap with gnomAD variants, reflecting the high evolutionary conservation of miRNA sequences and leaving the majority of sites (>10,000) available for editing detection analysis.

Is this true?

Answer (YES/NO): NO